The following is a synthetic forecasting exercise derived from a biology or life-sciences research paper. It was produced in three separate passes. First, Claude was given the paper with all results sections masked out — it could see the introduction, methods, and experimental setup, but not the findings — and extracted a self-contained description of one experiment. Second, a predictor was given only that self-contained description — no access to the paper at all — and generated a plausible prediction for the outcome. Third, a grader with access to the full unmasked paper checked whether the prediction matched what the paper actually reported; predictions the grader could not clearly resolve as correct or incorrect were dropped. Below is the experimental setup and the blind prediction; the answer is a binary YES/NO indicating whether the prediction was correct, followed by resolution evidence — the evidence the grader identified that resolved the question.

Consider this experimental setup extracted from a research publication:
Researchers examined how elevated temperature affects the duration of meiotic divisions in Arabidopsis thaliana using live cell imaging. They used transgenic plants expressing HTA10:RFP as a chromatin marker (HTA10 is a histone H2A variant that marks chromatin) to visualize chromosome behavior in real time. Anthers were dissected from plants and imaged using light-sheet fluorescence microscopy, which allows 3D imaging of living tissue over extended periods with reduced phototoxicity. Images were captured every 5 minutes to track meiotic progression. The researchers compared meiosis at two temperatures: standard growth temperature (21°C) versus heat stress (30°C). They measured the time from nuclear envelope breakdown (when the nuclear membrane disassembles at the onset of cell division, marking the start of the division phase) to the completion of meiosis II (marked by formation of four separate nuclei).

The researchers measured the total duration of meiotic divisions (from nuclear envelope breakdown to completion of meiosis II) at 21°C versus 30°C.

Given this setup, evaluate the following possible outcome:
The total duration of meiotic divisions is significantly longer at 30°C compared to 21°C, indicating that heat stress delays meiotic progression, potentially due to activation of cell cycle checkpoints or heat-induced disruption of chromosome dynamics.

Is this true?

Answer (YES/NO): YES